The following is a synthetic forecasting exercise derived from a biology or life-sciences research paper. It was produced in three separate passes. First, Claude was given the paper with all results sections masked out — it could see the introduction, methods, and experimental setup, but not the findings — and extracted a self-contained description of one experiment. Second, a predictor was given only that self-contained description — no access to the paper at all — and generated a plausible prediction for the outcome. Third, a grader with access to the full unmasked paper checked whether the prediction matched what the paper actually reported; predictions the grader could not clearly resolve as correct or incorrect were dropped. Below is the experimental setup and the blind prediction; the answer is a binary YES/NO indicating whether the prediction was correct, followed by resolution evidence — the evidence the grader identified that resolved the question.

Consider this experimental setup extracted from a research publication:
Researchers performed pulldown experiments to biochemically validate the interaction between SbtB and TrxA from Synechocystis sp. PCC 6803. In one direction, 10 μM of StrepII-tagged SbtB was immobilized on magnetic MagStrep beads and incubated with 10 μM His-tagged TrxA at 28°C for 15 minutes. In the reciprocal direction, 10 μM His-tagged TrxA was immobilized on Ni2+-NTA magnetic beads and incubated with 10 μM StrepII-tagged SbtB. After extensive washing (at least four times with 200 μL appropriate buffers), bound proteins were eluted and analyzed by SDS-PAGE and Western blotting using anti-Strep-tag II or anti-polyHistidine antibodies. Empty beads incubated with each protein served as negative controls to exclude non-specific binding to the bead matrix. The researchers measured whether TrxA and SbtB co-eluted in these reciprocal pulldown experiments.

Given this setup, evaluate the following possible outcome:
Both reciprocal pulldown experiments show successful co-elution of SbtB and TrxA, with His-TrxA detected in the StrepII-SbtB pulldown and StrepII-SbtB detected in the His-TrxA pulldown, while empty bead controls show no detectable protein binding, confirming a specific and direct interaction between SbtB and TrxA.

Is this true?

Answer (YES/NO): YES